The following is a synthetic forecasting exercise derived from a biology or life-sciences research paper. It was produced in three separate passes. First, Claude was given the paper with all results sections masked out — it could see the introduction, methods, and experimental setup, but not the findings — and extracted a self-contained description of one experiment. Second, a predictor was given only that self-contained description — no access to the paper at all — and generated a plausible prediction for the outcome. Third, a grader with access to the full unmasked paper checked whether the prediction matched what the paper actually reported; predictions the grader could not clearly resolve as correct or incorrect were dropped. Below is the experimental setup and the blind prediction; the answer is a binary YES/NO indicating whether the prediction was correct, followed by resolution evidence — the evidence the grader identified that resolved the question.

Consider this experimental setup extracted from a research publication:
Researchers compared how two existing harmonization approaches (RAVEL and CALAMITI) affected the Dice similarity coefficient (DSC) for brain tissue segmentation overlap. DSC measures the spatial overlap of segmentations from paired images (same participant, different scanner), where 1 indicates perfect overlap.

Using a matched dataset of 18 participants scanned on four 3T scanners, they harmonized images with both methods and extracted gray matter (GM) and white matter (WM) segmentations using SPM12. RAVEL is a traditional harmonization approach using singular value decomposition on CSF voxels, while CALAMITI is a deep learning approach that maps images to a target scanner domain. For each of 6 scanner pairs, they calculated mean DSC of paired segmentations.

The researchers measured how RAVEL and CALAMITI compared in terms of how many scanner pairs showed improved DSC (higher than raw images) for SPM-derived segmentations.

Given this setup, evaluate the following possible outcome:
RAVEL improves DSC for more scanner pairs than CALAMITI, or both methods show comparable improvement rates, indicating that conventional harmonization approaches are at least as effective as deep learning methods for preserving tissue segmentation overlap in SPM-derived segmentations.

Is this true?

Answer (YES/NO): YES